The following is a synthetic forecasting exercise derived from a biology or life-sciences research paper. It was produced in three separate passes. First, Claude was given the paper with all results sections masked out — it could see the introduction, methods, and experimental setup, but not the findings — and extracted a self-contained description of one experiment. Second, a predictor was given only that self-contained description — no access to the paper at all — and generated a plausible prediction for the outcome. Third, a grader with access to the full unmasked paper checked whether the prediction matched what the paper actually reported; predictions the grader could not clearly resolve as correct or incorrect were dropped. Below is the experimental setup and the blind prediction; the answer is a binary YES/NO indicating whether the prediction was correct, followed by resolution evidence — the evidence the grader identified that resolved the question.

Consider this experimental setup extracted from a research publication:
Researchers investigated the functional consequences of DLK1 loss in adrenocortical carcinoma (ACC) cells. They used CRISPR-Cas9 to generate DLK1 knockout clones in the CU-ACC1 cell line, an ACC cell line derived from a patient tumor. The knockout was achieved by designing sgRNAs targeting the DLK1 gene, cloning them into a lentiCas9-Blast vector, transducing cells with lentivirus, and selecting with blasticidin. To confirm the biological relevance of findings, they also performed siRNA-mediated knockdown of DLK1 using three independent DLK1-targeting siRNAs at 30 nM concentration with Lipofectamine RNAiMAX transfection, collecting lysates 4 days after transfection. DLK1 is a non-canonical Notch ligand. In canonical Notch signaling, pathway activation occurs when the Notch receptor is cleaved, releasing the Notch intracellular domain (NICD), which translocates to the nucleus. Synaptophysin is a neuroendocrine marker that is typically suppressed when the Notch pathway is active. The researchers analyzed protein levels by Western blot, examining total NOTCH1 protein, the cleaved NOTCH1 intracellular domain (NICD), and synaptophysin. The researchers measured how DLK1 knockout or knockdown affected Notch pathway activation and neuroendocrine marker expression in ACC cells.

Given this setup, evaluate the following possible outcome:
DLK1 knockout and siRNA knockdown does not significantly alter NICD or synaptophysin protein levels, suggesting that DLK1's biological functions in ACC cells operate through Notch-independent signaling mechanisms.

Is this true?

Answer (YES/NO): NO